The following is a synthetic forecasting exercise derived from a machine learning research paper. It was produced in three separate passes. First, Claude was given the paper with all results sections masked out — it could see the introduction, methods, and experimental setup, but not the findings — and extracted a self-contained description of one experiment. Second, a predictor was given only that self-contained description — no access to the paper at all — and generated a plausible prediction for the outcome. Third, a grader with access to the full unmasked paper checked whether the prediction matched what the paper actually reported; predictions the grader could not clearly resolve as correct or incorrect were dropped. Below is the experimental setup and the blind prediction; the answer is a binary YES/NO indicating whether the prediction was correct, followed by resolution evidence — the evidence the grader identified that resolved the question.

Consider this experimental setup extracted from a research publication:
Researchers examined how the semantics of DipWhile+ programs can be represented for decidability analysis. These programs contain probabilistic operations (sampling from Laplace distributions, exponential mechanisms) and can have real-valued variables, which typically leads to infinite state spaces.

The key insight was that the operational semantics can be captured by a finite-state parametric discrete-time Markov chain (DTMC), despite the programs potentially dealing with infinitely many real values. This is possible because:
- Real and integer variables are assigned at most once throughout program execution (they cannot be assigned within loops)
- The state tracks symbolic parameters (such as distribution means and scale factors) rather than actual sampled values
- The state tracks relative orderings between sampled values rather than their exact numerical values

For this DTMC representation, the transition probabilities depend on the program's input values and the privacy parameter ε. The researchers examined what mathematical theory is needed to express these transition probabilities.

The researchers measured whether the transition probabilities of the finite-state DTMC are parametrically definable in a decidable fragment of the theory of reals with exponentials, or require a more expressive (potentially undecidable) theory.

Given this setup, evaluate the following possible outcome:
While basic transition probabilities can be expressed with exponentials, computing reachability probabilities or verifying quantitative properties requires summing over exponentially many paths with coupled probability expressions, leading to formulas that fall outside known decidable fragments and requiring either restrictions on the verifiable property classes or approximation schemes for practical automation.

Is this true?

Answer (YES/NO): NO